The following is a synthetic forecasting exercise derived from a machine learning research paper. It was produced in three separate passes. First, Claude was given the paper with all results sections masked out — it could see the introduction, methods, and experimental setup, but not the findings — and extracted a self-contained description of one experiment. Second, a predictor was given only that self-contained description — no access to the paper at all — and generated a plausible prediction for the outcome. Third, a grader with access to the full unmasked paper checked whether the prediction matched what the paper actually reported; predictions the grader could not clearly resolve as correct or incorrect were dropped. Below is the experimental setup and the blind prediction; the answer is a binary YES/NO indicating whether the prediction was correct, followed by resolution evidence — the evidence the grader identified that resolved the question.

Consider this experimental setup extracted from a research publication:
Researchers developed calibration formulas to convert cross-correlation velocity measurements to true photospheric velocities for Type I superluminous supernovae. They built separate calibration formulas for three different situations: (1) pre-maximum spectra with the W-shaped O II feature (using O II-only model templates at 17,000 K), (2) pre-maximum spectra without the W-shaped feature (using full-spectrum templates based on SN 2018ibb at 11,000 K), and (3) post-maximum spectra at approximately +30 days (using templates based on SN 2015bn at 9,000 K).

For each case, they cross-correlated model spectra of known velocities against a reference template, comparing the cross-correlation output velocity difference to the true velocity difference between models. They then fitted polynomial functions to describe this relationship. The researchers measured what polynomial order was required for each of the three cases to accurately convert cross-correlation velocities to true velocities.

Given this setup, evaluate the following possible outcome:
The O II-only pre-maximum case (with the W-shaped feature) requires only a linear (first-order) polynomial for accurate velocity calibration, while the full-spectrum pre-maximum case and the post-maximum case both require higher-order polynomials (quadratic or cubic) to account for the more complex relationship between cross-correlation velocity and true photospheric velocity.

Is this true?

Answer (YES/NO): NO